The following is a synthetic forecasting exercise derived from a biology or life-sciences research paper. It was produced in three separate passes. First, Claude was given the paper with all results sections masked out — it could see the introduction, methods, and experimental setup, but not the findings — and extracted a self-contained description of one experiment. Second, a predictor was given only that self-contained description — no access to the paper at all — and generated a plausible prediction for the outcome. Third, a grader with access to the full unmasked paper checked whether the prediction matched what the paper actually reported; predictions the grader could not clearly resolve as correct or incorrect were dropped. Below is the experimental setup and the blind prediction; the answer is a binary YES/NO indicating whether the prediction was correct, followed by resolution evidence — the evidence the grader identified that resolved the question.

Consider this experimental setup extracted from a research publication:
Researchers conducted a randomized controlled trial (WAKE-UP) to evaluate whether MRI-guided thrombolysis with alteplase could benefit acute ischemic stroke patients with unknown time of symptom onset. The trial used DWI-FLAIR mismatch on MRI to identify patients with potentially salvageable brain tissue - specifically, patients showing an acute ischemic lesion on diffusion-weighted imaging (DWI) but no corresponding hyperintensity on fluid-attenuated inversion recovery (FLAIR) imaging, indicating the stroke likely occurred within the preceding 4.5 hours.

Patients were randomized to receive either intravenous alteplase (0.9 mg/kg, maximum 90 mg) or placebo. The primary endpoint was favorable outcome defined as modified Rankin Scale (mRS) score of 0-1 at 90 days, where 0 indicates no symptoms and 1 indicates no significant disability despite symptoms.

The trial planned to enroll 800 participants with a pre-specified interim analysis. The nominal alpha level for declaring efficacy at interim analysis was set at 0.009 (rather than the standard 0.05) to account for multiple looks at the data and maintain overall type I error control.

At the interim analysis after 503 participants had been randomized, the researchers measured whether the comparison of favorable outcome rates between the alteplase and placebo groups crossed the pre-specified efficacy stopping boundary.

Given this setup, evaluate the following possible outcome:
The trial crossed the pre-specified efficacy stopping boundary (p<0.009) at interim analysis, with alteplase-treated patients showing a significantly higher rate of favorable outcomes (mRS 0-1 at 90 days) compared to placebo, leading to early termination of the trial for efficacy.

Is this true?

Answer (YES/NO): NO